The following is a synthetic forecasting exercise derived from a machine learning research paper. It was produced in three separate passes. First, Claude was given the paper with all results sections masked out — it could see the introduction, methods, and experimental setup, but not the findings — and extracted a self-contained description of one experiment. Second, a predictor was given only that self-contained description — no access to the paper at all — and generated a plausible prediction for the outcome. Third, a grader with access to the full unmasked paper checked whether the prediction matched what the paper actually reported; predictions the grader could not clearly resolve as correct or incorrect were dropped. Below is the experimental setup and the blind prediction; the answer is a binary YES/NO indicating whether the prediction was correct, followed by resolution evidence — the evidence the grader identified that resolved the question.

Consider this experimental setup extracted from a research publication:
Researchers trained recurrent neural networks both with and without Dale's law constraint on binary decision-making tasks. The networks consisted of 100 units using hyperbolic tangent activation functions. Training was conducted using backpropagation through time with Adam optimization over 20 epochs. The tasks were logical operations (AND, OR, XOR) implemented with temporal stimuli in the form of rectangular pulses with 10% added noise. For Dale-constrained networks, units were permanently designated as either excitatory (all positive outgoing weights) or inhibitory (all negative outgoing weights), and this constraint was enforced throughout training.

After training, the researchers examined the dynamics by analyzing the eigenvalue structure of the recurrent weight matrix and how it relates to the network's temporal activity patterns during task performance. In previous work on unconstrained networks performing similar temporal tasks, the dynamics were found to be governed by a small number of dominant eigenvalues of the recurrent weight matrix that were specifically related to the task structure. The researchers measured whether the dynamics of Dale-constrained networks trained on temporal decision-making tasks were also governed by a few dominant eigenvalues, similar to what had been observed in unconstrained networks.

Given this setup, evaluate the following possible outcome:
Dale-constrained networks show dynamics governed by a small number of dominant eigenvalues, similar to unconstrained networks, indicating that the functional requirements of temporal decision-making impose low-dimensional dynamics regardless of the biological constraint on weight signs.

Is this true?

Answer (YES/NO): YES